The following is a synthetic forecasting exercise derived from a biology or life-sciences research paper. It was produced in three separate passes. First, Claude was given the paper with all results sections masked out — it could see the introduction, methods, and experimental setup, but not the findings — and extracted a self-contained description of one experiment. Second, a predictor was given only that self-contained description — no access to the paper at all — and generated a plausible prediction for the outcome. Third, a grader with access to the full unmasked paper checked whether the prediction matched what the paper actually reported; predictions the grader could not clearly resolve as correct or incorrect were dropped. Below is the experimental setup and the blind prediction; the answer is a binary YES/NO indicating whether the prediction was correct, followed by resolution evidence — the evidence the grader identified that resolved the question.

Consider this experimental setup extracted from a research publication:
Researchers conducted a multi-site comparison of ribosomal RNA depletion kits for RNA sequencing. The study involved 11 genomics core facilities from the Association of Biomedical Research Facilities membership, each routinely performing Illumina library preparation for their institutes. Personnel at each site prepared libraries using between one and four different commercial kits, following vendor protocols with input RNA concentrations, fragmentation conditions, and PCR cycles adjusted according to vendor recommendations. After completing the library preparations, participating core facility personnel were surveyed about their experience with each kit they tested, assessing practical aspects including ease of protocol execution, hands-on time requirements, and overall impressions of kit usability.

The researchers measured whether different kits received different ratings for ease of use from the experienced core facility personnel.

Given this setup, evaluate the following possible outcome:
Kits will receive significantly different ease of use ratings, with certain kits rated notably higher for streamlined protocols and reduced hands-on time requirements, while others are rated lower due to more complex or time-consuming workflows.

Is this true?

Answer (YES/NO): NO